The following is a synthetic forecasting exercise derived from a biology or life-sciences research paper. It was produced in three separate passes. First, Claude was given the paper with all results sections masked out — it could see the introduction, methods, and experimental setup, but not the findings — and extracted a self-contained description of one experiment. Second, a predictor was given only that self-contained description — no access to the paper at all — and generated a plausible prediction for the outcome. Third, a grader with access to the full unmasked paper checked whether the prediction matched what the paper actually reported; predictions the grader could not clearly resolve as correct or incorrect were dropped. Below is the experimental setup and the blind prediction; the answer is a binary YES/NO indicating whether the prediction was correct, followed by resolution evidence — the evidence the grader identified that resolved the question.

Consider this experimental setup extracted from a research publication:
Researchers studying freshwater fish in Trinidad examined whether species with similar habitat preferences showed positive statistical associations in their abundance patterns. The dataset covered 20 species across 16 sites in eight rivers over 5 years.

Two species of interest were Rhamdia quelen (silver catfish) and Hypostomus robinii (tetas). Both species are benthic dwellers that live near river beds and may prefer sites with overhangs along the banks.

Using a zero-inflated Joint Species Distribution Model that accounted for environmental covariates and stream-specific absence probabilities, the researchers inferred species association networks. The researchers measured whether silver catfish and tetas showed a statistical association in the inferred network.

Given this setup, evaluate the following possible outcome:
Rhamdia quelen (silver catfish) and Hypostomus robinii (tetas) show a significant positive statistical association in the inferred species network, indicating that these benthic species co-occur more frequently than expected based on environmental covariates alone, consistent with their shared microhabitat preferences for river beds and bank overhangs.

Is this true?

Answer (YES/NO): YES